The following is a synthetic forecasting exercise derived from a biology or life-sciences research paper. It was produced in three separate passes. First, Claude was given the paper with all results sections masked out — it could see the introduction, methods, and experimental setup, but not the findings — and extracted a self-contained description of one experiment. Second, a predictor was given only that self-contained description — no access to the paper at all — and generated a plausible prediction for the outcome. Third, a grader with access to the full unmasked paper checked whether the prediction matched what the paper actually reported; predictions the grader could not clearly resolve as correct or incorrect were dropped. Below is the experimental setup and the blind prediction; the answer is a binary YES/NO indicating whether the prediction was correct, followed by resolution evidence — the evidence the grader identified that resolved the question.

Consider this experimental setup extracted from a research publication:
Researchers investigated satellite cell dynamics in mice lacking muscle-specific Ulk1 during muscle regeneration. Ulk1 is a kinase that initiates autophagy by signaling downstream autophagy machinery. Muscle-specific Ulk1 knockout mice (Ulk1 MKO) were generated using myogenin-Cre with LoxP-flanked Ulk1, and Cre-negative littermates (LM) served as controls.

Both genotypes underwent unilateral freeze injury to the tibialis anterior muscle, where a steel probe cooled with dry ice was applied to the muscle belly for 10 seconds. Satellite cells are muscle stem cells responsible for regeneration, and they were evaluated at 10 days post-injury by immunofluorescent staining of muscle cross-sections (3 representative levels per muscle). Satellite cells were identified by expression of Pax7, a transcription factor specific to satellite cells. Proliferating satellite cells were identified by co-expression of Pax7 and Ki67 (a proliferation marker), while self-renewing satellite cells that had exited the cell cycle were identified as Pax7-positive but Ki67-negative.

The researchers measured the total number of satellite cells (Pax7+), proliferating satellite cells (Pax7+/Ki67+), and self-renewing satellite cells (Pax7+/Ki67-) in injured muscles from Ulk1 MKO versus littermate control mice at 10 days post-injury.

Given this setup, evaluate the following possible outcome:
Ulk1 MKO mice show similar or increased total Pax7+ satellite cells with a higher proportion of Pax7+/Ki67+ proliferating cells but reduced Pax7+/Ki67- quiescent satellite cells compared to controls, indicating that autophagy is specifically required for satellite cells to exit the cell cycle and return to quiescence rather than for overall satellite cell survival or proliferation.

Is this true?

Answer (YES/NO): NO